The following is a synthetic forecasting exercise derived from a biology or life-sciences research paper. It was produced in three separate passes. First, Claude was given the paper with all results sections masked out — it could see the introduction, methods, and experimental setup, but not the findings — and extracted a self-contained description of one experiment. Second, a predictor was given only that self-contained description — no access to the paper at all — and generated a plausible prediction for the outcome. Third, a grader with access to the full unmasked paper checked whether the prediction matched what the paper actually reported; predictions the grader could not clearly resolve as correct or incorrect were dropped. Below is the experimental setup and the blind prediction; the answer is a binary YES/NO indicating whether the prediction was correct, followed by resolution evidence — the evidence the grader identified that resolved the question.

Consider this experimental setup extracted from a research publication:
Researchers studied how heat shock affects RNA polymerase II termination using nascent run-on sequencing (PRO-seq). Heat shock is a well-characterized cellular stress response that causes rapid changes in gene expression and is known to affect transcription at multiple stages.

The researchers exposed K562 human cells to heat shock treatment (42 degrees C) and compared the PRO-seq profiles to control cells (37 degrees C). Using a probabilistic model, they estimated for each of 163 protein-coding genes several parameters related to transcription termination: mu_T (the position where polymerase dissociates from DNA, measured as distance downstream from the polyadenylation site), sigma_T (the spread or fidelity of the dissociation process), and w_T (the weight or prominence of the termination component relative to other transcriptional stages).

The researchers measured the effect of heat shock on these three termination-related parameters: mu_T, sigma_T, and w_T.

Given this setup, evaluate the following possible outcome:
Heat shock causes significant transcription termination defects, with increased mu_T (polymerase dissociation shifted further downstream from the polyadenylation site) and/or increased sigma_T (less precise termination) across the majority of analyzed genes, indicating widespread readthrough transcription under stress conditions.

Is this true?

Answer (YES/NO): YES